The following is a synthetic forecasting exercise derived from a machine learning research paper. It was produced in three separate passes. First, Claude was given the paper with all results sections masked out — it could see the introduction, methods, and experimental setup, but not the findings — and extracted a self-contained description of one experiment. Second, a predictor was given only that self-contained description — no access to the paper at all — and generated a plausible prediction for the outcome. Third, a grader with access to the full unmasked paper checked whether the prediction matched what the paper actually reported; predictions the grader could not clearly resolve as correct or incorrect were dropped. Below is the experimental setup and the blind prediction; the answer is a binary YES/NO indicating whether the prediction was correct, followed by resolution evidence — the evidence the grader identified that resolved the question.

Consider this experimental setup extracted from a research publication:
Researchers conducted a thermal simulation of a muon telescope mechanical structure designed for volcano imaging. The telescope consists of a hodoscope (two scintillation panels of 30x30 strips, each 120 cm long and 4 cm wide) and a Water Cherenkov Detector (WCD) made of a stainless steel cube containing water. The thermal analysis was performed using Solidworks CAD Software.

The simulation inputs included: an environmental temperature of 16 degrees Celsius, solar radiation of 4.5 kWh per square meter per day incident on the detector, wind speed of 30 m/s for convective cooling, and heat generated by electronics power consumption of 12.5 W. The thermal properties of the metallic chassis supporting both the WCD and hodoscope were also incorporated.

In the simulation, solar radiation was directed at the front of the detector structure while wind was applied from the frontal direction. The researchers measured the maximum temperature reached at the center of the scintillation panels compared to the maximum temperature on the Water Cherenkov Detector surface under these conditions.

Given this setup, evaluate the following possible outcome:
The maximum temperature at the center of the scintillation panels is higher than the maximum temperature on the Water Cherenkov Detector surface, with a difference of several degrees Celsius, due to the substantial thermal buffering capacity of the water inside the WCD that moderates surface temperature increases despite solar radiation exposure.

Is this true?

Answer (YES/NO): YES